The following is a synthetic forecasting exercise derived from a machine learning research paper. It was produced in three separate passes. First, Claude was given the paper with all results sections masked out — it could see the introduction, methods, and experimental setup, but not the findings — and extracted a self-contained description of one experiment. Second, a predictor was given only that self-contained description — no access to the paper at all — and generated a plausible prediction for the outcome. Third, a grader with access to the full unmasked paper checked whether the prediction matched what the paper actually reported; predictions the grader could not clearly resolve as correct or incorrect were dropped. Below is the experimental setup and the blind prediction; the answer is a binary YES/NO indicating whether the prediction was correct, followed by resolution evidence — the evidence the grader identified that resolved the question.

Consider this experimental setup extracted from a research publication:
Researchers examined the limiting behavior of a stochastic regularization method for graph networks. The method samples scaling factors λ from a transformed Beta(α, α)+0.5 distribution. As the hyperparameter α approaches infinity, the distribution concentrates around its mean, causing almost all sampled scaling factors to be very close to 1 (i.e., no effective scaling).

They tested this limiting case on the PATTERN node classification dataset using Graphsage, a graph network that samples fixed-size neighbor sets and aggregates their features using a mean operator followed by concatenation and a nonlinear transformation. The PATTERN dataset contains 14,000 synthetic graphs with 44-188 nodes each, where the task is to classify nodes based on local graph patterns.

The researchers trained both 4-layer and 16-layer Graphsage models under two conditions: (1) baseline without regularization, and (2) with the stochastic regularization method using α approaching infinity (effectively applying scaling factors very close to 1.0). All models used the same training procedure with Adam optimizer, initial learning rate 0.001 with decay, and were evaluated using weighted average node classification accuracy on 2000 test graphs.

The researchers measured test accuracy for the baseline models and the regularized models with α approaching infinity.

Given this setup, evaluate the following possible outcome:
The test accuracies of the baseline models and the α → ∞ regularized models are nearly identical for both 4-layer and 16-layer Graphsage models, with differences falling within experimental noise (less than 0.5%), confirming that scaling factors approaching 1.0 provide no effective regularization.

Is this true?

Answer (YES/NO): YES